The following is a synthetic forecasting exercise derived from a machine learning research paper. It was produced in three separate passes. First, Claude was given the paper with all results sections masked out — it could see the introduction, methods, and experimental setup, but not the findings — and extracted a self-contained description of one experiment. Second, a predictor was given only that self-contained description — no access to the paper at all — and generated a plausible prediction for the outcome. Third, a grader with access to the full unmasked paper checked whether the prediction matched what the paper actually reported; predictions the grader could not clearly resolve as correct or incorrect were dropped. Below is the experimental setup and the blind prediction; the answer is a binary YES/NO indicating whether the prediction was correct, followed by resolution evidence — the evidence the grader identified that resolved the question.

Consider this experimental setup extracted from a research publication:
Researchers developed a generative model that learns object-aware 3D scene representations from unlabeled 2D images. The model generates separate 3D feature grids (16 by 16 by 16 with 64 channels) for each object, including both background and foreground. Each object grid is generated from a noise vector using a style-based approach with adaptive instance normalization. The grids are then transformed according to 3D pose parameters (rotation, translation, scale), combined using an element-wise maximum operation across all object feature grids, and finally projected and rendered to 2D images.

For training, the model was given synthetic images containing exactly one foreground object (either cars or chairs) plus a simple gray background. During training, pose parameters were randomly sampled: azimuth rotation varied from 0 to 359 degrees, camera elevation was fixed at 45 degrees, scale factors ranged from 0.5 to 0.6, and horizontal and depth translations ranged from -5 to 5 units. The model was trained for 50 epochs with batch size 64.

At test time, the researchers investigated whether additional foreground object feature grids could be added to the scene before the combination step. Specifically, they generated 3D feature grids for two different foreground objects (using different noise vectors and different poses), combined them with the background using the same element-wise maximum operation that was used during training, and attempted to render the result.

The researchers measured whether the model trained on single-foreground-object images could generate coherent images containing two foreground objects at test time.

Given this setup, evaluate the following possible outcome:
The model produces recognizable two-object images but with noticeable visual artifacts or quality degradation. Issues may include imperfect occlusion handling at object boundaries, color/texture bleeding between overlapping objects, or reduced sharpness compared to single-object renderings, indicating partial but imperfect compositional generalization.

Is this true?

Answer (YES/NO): NO